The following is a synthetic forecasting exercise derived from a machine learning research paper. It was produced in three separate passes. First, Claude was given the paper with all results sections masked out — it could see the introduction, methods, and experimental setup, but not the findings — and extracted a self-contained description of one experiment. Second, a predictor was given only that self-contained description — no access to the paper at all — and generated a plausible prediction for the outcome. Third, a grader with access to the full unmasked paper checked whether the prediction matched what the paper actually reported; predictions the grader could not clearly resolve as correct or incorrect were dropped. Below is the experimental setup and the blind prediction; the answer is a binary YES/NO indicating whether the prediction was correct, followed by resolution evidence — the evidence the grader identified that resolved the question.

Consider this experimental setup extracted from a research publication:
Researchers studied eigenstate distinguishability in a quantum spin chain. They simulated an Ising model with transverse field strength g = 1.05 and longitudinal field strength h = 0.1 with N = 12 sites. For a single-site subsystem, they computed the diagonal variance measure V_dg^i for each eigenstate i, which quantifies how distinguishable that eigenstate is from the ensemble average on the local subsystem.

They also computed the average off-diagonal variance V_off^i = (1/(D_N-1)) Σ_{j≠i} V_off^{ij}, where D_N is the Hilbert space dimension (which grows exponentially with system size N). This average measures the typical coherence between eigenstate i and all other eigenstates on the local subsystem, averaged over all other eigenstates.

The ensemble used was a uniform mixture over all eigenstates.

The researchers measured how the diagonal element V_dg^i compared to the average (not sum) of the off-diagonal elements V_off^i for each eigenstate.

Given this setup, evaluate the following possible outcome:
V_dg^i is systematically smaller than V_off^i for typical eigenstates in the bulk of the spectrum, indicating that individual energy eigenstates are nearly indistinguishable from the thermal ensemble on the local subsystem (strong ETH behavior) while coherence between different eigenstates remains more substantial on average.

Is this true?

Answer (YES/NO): NO